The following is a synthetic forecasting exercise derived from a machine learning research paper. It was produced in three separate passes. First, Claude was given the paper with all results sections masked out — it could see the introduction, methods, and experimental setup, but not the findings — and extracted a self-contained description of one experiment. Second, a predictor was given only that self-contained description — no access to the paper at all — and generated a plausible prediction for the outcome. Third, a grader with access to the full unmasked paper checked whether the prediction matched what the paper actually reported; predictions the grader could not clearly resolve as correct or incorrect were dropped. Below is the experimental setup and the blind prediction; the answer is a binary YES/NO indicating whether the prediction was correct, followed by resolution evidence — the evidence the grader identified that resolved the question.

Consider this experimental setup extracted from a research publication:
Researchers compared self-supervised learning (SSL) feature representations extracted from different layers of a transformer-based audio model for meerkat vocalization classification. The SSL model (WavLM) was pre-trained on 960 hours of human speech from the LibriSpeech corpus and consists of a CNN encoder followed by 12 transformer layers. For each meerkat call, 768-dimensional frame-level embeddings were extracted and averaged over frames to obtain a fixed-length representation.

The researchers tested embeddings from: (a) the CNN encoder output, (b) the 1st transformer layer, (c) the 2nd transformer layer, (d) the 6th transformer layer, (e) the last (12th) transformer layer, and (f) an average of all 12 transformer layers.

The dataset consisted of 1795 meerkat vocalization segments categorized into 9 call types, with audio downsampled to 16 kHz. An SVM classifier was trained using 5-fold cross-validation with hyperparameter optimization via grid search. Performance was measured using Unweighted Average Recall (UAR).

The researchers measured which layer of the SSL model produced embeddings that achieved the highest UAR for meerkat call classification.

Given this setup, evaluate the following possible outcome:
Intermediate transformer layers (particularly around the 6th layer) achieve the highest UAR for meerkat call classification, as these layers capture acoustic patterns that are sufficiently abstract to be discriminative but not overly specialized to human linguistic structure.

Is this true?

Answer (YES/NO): NO